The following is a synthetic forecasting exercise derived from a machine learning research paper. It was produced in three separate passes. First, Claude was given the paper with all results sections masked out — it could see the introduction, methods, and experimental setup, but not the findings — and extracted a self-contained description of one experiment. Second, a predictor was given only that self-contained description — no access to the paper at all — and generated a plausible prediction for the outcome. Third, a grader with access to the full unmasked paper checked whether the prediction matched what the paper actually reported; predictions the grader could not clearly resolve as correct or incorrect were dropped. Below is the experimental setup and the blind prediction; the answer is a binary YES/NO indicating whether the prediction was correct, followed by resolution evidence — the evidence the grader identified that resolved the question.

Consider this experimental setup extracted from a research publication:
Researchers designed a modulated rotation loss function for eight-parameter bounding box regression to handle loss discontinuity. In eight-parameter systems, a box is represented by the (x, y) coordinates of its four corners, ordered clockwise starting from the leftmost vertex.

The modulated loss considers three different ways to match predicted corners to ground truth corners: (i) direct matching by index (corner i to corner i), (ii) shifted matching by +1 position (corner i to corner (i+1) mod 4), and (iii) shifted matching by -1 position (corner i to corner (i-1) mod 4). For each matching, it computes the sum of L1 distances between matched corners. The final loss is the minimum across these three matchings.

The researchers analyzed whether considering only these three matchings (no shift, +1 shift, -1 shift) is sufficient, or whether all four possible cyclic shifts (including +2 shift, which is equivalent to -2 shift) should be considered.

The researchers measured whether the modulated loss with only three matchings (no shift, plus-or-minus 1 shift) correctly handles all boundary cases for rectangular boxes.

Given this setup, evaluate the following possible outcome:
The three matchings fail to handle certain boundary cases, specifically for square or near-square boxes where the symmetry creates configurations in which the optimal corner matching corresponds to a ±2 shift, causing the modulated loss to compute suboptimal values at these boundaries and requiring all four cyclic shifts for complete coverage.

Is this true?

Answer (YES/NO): NO